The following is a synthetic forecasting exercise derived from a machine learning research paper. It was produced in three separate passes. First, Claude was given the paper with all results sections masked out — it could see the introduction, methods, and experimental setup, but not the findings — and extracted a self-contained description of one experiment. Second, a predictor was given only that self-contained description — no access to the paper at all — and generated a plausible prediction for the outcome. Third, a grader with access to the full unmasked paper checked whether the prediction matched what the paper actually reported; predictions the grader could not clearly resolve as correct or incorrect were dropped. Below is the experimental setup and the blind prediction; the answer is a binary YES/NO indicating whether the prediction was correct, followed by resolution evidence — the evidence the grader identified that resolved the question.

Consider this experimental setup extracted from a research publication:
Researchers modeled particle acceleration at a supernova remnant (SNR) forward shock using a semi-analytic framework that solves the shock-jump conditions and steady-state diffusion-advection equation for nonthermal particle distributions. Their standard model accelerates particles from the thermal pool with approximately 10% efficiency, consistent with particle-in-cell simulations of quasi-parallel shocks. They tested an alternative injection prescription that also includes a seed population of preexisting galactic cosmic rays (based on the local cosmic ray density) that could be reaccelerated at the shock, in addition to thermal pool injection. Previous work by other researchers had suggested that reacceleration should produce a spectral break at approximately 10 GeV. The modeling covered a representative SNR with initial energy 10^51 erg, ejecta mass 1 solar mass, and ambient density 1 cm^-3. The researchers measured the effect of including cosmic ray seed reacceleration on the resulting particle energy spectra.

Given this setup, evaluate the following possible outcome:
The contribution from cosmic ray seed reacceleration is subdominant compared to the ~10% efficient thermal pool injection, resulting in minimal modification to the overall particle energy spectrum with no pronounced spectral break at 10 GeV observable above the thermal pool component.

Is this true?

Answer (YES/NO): YES